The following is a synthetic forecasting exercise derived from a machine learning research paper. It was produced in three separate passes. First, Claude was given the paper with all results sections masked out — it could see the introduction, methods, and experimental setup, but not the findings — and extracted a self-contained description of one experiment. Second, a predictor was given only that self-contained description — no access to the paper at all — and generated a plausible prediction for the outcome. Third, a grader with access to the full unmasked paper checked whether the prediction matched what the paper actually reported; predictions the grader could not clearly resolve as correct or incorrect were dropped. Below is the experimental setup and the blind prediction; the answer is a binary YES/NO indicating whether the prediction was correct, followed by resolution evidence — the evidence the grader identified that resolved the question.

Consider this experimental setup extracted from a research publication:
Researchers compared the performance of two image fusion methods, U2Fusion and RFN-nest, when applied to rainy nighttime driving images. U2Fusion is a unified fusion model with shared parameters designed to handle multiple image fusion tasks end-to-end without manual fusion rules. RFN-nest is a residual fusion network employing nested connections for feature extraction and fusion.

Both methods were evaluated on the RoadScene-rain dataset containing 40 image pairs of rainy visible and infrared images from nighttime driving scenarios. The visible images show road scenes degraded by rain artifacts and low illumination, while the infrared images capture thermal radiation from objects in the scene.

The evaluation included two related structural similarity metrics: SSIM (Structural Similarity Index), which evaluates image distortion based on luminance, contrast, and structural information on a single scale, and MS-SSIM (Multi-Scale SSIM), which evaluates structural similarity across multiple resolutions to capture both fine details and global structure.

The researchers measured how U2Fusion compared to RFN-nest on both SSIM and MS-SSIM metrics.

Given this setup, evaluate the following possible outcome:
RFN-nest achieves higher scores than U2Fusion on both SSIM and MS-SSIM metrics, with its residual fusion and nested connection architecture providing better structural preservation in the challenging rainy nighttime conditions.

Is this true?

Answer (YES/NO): NO